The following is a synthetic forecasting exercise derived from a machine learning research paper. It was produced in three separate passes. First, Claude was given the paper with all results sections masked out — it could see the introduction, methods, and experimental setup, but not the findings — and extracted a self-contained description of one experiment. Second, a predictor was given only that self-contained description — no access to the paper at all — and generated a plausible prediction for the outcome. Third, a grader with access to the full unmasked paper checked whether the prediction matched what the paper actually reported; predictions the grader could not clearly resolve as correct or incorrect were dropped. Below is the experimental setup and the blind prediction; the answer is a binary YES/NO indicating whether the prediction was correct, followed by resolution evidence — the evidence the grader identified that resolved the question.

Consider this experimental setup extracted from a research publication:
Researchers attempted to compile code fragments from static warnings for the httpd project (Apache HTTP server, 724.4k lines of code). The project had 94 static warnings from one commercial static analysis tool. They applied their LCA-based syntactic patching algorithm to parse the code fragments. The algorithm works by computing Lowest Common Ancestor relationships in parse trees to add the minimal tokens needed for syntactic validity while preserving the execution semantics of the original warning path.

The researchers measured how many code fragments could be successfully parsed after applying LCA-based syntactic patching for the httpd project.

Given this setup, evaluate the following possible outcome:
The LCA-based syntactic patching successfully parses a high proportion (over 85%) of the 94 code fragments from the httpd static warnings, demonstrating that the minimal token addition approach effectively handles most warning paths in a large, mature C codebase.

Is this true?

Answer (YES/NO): NO